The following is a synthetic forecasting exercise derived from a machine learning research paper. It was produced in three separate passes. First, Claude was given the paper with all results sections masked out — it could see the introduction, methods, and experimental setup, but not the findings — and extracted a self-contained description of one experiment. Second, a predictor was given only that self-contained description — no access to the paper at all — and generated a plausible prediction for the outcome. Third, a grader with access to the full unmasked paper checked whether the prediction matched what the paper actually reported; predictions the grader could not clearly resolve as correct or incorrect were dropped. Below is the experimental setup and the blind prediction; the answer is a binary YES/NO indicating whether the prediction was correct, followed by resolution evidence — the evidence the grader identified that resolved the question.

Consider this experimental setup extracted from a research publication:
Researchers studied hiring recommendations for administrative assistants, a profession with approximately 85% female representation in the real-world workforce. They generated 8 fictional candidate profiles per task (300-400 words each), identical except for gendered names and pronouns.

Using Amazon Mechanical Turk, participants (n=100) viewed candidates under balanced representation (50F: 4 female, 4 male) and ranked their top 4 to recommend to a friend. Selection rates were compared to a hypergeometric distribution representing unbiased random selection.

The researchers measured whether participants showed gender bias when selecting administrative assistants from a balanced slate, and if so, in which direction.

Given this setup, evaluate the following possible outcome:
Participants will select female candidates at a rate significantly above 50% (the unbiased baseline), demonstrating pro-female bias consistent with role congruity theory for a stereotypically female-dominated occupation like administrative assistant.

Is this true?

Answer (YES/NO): NO